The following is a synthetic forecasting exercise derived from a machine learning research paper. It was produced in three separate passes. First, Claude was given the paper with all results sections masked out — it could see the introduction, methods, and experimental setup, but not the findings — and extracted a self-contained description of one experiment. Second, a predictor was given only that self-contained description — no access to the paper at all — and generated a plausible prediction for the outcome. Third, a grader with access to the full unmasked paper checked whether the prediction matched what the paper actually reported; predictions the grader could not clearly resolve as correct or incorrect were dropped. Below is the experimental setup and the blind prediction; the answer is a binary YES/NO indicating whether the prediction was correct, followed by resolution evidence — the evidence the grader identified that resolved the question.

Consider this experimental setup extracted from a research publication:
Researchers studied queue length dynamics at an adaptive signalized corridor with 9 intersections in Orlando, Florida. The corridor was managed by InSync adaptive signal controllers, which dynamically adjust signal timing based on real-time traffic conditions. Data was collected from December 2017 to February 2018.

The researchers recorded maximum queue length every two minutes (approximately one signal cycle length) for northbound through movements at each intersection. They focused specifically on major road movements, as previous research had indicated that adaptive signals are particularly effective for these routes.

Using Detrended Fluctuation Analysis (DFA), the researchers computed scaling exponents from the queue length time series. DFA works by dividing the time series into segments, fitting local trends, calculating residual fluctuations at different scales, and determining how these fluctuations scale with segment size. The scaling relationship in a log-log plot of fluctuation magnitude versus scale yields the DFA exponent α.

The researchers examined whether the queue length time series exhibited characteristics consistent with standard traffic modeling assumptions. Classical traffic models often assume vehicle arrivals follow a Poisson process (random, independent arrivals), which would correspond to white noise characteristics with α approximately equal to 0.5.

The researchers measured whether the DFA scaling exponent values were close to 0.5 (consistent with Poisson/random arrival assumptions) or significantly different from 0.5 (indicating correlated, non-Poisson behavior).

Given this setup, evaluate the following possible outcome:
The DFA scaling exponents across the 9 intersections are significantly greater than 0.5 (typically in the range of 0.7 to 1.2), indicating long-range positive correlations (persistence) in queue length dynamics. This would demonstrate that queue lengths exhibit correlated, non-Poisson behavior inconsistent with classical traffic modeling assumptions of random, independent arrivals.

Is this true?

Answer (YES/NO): YES